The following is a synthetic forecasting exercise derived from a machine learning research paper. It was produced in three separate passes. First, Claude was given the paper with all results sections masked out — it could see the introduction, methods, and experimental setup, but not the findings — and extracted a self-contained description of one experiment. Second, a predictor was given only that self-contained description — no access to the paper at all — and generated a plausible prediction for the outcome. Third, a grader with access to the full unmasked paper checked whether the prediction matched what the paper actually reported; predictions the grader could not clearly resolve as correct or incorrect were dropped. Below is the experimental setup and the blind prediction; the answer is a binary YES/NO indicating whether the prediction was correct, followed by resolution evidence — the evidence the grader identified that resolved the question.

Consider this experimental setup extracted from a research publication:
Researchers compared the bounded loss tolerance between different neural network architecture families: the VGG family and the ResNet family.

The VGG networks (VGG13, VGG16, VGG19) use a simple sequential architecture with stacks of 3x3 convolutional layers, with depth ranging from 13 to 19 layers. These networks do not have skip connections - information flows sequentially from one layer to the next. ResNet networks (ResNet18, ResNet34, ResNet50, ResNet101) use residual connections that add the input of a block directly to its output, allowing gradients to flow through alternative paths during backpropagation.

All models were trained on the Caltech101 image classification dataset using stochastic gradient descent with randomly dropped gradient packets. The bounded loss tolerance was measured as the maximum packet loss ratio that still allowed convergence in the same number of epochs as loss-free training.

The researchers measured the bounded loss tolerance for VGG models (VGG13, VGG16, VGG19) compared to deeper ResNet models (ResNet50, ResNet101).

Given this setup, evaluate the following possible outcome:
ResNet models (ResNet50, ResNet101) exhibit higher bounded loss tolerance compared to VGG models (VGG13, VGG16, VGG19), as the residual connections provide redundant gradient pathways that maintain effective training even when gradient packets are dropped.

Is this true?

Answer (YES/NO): YES